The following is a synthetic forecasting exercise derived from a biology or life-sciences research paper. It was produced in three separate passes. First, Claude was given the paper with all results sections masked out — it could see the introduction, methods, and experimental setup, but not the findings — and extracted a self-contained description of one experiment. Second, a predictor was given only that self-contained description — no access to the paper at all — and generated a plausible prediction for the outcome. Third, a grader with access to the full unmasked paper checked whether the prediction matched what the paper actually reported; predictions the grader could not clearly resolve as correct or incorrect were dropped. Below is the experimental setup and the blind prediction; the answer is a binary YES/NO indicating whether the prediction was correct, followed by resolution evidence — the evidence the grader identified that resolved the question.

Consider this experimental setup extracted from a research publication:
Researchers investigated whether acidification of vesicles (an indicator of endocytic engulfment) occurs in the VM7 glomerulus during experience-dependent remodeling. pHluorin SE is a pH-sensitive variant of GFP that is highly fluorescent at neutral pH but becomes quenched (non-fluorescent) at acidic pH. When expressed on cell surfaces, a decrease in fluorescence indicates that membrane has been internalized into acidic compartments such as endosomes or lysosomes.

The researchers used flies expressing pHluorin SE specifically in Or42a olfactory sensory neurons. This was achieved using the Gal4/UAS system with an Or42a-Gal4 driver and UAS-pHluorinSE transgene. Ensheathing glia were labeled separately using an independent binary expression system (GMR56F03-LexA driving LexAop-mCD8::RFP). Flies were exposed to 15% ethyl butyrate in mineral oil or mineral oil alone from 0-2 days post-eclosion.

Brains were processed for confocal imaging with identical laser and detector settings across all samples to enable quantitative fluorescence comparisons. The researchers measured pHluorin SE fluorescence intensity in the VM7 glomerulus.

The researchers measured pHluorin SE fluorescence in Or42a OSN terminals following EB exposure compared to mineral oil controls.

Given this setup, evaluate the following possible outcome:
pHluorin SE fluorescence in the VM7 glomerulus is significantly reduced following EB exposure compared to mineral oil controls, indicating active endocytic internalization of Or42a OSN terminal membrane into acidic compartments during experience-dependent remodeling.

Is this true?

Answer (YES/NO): YES